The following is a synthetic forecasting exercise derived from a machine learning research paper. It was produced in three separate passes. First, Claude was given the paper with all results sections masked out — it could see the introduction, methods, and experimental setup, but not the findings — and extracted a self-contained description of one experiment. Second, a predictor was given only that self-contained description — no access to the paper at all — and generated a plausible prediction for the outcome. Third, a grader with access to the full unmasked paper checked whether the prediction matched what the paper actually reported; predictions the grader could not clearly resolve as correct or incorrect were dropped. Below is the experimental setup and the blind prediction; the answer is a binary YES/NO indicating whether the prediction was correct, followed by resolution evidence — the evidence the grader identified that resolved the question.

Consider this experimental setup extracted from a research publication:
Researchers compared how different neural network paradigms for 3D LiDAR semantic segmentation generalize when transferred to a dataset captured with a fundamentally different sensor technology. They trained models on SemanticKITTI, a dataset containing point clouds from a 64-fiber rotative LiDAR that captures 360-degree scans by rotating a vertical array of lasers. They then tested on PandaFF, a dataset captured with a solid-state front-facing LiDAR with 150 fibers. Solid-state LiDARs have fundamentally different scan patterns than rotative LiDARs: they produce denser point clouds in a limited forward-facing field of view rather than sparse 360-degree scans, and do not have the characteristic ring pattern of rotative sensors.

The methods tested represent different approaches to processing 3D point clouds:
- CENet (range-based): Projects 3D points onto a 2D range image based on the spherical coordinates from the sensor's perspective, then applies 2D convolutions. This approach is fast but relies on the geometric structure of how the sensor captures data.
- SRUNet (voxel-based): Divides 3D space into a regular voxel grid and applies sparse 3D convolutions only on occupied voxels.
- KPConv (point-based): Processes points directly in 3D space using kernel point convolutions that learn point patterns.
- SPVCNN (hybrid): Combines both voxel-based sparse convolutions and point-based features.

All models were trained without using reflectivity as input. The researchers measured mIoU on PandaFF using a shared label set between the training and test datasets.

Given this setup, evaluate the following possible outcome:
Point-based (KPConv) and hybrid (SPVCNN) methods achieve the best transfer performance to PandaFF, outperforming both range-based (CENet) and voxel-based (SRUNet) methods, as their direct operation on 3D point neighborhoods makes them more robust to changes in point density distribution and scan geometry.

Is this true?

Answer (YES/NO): NO